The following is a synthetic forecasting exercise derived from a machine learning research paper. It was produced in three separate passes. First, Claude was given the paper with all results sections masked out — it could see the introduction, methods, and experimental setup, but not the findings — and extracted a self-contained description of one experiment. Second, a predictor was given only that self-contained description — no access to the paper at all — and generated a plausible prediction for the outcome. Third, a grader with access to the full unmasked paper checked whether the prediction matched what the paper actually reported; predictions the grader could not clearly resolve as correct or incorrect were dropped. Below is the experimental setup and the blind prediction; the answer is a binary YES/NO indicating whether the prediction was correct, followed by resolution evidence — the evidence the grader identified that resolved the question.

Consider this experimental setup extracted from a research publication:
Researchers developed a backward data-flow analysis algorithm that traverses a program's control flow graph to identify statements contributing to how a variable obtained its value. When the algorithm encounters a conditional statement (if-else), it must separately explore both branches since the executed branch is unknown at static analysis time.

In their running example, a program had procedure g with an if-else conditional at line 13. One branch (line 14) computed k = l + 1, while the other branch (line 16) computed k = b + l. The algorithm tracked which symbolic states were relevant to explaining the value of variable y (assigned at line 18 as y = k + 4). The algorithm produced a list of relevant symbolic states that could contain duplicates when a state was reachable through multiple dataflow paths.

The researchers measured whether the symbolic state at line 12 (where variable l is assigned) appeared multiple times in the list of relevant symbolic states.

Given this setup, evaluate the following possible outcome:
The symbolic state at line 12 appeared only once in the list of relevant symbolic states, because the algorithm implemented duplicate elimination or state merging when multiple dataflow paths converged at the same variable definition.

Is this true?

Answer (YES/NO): NO